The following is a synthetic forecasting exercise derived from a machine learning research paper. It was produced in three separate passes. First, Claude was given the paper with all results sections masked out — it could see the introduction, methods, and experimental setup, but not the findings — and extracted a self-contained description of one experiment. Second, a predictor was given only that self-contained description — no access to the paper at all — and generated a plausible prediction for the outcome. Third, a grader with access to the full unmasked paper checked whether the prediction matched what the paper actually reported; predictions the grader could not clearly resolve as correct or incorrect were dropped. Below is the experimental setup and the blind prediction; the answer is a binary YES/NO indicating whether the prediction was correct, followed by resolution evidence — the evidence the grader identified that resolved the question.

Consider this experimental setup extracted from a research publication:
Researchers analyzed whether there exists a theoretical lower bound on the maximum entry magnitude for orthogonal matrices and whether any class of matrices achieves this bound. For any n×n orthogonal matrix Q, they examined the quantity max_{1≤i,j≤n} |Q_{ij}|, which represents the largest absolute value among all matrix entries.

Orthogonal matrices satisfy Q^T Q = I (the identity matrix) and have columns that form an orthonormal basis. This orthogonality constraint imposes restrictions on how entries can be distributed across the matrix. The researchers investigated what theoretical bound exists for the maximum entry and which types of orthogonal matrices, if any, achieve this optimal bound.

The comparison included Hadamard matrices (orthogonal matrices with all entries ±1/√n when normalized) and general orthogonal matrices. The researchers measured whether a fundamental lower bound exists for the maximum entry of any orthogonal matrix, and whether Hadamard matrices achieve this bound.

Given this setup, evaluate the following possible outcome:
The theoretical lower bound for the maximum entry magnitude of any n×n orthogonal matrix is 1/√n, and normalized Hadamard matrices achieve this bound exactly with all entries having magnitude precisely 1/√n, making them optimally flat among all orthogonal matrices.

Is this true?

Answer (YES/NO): YES